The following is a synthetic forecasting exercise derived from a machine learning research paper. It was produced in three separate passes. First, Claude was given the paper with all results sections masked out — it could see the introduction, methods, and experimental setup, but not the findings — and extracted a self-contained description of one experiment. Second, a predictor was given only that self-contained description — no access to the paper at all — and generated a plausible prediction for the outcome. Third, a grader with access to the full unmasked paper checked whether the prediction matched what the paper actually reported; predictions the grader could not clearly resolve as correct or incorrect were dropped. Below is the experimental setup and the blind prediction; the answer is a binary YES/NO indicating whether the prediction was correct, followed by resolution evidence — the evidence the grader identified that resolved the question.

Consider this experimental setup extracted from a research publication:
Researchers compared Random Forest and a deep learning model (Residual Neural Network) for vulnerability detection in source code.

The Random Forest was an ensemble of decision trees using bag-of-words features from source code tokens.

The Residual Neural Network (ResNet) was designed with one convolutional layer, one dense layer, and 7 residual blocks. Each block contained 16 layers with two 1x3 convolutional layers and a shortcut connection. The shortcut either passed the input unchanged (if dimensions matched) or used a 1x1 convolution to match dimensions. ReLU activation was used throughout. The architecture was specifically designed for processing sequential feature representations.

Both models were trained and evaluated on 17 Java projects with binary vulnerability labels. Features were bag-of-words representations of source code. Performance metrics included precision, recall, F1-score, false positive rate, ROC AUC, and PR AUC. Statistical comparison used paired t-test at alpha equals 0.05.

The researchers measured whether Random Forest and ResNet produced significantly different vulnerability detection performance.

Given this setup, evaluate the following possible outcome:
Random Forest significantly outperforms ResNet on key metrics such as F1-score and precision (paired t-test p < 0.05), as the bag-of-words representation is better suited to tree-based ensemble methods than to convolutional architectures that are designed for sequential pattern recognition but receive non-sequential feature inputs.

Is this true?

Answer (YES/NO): YES